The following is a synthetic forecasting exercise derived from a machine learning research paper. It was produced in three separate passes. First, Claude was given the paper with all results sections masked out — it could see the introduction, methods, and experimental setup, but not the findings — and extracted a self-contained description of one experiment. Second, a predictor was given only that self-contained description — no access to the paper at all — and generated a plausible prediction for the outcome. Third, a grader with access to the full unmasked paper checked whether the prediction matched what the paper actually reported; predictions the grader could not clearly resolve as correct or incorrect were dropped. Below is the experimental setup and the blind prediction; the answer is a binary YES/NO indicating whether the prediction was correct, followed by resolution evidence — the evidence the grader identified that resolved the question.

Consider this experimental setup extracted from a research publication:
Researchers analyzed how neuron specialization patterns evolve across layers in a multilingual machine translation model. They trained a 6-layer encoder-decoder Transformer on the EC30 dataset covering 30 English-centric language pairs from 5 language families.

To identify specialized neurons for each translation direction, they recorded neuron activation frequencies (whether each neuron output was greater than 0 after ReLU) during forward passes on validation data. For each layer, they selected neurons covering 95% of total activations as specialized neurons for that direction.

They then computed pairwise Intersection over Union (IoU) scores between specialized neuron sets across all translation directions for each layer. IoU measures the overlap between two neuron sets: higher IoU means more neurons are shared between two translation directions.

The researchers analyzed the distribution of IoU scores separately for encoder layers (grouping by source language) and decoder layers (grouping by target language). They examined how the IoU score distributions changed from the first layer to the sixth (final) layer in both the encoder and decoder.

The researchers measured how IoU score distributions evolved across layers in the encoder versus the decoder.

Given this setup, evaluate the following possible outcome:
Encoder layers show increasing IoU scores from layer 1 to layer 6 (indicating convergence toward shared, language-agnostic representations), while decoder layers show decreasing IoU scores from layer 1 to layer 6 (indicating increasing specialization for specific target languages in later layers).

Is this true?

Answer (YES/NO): YES